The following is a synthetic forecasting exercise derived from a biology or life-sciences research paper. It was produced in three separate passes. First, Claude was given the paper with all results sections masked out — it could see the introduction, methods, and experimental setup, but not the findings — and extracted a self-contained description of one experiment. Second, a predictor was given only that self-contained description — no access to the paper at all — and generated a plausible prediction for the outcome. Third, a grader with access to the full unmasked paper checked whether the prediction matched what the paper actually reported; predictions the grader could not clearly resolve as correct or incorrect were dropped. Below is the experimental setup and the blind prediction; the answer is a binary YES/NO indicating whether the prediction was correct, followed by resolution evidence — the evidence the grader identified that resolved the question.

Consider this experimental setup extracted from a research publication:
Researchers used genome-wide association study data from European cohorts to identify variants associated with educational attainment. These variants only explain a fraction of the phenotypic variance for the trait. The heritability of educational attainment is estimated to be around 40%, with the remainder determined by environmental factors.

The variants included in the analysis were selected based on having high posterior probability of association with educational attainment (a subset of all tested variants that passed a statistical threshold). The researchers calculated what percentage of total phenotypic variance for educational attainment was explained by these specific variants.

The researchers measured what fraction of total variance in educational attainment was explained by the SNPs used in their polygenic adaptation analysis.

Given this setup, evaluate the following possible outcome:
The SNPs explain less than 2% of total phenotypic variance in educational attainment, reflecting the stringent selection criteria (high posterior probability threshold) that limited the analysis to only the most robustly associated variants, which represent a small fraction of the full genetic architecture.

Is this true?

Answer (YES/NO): YES